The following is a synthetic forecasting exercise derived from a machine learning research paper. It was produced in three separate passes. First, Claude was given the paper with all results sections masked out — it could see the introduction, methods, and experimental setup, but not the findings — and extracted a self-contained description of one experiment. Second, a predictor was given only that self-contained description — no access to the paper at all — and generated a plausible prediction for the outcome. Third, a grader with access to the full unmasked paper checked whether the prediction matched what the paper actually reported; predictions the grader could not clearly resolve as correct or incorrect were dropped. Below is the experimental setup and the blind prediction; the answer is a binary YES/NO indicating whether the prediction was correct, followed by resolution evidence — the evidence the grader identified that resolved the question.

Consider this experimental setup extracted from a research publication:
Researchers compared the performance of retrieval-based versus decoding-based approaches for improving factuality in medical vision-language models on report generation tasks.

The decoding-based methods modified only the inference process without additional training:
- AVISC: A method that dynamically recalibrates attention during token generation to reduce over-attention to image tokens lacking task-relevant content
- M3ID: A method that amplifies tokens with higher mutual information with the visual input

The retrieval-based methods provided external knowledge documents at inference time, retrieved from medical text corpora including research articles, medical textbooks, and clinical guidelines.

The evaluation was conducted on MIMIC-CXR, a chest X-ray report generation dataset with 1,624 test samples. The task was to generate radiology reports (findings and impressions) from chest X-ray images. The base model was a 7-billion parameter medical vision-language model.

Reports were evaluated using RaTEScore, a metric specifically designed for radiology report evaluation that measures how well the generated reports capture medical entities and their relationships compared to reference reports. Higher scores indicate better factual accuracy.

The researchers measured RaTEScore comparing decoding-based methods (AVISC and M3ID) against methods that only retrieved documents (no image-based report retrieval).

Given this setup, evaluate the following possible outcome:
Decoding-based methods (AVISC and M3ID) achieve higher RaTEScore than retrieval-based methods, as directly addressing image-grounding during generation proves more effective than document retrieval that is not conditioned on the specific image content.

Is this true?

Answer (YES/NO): NO